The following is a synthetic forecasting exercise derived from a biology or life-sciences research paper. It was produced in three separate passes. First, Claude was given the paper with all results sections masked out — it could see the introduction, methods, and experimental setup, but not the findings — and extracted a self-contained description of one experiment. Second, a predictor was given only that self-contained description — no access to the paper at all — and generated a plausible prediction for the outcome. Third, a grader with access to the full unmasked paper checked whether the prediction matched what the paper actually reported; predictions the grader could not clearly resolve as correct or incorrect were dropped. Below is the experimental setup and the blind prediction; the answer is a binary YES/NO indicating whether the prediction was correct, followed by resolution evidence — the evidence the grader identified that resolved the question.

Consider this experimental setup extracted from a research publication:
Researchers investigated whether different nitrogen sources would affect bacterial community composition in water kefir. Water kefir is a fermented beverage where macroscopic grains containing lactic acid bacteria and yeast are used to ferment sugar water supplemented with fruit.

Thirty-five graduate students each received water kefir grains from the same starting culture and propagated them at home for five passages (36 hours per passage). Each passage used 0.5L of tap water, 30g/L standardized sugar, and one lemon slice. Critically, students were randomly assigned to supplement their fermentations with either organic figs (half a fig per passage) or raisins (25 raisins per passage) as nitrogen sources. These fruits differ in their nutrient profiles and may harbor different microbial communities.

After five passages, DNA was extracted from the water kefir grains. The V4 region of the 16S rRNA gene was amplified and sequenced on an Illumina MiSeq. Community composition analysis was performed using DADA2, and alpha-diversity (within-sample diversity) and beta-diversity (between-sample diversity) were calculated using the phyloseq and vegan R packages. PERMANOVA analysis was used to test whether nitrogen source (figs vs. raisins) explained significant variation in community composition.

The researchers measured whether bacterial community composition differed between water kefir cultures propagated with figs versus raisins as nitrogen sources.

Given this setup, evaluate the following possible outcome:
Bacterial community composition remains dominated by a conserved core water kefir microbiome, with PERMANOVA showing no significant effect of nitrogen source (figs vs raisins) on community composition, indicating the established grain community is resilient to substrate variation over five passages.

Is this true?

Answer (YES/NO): YES